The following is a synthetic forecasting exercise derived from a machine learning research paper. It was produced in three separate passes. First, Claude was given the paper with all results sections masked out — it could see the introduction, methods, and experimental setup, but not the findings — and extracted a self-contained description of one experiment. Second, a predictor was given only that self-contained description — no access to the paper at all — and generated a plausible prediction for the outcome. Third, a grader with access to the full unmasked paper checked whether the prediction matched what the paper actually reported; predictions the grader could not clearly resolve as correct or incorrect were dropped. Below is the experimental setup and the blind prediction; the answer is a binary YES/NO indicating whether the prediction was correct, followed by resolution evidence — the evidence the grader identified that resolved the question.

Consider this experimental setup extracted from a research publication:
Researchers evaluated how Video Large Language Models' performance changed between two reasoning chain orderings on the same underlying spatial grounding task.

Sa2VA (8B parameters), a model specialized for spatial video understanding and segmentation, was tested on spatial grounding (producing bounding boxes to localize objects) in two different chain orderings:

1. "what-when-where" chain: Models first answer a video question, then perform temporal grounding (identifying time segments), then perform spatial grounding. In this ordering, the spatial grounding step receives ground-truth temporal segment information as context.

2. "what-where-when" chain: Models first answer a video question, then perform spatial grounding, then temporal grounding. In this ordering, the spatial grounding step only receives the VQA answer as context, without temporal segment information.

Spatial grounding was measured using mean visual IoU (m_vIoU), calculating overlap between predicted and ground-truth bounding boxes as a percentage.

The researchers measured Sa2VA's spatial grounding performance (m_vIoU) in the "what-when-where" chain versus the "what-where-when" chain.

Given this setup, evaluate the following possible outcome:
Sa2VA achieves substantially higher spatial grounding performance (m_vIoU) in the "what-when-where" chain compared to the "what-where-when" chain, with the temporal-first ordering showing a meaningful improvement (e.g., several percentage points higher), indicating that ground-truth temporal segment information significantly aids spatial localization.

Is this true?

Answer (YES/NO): NO